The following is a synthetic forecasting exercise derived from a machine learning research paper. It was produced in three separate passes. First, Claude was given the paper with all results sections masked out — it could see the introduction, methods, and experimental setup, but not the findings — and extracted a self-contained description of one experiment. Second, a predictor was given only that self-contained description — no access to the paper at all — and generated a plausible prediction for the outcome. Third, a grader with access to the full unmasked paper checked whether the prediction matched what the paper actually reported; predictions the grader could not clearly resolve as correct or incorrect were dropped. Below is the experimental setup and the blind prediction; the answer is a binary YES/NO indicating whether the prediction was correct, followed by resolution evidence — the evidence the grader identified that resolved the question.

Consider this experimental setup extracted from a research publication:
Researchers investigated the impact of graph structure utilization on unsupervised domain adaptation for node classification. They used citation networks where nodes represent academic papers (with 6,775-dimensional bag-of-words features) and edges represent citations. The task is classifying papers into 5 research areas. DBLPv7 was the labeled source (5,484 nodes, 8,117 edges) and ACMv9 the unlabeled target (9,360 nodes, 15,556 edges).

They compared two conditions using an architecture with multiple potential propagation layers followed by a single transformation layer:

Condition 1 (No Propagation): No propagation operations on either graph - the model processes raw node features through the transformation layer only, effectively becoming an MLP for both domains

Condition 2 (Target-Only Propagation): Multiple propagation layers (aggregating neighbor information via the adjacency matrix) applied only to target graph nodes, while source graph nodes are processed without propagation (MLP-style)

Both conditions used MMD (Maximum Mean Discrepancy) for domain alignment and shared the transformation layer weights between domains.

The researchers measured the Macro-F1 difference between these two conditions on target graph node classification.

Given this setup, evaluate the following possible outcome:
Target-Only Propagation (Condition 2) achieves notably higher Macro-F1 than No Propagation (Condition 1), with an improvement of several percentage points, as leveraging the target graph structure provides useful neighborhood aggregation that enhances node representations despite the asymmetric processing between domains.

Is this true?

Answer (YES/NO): YES